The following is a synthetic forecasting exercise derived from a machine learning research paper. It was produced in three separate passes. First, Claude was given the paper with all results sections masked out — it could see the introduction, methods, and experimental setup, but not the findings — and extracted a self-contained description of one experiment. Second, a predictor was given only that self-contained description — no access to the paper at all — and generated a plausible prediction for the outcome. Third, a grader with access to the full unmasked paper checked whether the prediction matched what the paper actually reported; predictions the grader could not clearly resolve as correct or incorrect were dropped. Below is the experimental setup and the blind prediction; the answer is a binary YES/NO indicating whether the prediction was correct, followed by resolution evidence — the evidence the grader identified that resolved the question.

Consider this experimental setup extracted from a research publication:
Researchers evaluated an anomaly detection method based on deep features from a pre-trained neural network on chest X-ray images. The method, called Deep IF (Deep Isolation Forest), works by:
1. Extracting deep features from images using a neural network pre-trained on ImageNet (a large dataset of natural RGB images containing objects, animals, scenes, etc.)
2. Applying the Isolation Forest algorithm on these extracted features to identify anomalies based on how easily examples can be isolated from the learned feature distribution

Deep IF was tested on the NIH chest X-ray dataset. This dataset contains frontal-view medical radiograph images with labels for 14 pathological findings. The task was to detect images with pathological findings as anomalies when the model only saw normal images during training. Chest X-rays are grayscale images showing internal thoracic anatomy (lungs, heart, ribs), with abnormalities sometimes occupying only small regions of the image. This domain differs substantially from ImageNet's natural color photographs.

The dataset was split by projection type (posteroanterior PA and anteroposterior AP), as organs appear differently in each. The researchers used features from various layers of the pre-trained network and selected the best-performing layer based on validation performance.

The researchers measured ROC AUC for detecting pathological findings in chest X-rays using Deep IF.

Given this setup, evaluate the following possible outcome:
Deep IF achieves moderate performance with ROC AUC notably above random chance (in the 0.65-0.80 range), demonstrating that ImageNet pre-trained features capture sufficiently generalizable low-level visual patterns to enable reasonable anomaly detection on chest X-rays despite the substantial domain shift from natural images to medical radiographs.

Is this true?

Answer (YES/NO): NO